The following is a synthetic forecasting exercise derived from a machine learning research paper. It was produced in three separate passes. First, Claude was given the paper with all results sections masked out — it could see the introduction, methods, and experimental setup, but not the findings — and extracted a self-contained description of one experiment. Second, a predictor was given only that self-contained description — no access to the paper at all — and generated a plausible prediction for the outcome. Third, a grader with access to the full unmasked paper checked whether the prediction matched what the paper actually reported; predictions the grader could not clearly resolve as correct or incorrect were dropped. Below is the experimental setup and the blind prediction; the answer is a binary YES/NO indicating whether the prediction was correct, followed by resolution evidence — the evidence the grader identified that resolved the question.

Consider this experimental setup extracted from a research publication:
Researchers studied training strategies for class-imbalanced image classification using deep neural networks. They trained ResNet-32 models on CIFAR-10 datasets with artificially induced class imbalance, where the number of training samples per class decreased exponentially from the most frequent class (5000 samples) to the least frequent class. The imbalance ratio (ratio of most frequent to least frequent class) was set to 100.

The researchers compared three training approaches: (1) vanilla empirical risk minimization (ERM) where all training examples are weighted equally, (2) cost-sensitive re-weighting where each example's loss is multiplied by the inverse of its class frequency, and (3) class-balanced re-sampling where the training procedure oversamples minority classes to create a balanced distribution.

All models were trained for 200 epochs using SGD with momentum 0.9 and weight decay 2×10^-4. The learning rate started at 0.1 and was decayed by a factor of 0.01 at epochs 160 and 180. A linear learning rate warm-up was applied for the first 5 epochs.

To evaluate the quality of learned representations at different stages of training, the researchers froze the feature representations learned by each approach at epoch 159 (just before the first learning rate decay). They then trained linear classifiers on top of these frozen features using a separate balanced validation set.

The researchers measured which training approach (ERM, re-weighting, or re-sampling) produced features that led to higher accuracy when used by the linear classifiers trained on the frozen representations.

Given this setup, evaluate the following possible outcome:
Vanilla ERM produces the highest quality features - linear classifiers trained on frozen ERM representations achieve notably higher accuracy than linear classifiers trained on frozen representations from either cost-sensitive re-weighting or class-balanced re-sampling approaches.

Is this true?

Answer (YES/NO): YES